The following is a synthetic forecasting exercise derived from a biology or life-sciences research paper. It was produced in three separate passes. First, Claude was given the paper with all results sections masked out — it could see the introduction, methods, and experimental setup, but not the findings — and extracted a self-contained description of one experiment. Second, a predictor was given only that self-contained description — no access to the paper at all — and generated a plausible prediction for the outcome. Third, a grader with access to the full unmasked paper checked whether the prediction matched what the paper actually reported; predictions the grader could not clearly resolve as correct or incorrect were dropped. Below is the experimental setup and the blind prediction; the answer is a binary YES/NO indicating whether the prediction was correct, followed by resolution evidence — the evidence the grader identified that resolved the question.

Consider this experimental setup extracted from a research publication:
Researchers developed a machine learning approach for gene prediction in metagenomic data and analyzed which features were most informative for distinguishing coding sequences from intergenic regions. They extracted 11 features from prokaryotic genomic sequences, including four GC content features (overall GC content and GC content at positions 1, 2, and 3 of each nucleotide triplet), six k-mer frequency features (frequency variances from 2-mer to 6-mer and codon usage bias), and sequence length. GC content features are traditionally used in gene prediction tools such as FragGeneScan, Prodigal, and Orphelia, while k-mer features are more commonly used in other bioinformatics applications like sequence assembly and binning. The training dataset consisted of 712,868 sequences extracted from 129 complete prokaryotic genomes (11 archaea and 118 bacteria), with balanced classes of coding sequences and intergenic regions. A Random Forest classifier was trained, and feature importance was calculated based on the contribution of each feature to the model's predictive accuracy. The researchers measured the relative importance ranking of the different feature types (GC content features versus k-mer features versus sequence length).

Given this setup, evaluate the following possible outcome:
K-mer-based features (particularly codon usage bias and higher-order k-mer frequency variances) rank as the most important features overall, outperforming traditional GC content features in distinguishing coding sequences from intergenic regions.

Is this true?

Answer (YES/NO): NO